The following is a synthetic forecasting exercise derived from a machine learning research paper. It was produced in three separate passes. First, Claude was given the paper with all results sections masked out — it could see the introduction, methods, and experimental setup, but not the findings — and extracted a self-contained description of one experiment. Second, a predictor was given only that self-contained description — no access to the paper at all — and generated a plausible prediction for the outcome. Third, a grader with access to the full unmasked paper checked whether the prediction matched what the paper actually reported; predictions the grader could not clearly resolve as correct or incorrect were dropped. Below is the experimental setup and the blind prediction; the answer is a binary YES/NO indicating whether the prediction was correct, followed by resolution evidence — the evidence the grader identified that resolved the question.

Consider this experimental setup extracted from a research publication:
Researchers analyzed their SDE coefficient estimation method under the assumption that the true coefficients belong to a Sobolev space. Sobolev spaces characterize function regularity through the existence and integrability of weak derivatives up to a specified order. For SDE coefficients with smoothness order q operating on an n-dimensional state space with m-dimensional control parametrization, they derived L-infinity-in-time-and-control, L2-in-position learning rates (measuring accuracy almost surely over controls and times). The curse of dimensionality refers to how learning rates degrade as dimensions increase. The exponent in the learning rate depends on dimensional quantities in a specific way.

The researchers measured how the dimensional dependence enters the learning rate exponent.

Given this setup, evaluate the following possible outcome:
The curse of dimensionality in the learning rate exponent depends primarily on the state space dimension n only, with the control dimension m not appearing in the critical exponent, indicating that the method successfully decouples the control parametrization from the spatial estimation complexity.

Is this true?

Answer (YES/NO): NO